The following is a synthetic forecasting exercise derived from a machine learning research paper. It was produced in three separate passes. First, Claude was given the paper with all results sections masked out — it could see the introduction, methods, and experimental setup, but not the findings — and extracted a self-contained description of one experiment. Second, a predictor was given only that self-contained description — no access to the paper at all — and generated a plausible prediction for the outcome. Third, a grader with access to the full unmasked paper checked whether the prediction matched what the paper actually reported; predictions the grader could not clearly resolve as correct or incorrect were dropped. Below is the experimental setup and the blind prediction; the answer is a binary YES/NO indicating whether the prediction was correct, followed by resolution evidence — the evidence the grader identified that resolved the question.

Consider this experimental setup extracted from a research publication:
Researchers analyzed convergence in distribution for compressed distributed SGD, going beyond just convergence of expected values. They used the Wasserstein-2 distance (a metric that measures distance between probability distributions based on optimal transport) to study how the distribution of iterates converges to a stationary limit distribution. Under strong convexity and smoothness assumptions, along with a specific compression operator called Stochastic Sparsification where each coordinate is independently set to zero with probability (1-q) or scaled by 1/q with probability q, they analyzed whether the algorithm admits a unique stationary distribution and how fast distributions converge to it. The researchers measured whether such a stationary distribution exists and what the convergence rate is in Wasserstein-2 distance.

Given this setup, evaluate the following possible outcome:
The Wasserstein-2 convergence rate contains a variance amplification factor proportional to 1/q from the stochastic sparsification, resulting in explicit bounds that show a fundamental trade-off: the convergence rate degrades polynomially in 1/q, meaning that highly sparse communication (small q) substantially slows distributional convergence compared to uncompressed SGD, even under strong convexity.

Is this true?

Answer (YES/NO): NO